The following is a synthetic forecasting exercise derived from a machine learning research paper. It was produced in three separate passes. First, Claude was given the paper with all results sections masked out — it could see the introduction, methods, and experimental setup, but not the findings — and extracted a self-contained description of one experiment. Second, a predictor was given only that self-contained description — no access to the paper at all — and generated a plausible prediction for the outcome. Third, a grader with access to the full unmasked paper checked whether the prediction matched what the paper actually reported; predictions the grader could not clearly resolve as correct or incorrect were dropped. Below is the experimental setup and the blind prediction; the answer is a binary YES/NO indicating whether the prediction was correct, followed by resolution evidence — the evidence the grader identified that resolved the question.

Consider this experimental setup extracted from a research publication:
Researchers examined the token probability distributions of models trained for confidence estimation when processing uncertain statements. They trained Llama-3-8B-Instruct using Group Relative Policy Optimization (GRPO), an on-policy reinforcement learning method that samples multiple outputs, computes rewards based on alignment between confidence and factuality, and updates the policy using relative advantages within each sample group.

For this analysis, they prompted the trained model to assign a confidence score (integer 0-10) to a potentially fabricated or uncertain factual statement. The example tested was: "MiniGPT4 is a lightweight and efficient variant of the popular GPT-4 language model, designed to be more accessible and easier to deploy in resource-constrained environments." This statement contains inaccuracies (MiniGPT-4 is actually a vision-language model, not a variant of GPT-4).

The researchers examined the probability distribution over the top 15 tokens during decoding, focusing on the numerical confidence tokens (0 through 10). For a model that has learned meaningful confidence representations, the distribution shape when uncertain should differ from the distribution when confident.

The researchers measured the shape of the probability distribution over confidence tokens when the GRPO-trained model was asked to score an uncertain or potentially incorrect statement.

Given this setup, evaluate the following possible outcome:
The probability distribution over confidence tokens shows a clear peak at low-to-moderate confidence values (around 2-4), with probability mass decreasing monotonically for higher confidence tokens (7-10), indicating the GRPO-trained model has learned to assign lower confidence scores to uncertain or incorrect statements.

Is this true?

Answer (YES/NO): YES